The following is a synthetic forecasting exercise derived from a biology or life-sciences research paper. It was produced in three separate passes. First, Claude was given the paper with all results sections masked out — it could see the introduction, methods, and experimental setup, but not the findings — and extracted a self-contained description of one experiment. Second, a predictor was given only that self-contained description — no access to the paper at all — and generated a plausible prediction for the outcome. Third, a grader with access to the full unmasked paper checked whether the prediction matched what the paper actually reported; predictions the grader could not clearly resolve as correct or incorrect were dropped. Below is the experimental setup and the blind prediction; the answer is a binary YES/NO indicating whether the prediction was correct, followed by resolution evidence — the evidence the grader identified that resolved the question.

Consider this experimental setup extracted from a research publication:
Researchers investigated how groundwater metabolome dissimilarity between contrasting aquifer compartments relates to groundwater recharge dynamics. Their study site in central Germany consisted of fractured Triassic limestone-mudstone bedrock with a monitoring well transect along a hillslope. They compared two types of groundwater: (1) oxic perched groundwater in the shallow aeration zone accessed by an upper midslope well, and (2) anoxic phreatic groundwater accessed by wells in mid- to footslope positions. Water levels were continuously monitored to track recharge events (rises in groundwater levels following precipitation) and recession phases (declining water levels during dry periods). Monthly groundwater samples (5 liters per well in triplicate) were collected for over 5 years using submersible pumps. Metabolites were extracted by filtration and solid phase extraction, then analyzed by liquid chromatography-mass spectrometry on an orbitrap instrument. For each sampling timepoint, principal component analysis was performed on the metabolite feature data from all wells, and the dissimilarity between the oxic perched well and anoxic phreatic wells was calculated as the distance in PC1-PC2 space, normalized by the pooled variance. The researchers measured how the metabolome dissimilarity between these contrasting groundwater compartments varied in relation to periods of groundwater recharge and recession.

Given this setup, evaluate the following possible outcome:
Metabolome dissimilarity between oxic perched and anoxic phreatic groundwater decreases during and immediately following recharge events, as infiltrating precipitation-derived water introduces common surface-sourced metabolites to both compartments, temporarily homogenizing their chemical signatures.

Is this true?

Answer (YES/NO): YES